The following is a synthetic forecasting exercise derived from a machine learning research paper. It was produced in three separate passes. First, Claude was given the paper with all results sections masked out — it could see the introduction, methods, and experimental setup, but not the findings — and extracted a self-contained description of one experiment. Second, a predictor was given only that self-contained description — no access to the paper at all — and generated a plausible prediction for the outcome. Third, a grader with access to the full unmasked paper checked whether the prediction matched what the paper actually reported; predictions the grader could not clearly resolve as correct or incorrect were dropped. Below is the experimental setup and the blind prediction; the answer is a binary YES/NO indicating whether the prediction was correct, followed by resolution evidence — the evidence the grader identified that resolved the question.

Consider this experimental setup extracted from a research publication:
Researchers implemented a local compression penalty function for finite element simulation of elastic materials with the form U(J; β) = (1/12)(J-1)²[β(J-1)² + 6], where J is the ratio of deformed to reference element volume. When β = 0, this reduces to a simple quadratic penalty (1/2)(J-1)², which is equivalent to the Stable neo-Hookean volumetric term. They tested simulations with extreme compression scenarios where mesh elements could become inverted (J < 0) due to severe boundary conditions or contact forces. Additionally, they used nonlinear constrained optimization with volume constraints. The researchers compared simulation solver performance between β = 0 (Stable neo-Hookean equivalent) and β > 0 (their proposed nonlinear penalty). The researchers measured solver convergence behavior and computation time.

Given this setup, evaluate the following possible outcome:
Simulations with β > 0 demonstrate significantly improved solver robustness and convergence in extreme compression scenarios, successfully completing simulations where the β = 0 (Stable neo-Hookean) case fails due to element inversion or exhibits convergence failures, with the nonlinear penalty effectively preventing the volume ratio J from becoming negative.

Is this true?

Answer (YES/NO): YES